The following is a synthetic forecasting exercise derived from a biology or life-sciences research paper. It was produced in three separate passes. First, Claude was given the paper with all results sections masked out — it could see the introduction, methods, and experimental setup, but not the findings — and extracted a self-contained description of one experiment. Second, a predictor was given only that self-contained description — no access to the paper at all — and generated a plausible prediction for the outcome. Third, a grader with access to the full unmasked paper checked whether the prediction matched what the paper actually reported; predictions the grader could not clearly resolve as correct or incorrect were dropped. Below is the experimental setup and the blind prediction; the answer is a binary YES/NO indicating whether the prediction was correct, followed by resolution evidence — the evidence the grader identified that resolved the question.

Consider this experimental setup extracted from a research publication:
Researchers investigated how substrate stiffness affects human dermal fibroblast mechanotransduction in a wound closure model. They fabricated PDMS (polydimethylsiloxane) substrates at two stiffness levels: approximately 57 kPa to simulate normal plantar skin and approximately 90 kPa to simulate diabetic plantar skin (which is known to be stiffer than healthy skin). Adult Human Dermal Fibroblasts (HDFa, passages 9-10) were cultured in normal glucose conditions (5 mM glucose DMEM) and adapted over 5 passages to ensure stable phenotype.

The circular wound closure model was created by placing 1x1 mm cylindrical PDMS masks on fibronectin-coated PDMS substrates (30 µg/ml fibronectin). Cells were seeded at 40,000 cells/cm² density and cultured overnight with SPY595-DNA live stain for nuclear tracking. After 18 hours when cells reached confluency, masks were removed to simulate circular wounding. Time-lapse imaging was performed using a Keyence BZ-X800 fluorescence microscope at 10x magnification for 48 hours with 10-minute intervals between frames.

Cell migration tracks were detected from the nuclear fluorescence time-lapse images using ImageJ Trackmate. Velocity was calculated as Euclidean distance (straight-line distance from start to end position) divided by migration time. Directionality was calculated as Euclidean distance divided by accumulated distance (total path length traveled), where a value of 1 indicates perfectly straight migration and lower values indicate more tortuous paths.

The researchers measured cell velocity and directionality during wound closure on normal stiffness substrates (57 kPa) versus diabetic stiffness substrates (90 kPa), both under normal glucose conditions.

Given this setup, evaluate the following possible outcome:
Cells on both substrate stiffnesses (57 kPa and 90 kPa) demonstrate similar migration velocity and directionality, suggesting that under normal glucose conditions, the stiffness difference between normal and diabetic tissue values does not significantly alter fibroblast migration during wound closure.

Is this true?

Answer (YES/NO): NO